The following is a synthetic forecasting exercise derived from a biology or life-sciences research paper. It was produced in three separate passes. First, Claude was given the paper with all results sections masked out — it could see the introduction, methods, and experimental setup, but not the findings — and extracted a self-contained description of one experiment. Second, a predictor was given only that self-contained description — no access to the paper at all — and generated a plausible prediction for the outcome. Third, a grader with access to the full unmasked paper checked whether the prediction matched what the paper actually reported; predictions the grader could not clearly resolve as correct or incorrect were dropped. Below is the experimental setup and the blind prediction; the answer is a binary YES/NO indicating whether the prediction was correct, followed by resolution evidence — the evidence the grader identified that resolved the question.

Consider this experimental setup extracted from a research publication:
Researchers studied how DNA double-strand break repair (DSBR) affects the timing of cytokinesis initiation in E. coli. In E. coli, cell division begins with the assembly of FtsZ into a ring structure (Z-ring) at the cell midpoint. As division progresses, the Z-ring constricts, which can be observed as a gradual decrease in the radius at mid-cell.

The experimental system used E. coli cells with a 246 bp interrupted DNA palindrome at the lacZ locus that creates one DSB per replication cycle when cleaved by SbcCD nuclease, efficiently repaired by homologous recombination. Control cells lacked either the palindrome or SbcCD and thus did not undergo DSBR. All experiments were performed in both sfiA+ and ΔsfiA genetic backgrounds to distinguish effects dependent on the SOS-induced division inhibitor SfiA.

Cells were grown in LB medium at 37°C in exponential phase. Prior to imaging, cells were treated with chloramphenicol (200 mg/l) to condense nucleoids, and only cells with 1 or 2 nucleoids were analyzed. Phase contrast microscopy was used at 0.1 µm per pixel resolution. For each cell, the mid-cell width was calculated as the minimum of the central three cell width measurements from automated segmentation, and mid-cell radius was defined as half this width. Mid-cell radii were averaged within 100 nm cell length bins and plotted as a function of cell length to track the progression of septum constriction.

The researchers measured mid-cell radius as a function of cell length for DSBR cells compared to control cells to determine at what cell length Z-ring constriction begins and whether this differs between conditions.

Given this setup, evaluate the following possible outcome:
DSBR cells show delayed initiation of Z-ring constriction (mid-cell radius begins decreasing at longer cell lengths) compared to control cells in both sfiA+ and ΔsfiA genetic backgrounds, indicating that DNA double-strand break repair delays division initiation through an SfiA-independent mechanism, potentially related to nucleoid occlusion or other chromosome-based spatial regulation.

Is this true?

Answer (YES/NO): NO